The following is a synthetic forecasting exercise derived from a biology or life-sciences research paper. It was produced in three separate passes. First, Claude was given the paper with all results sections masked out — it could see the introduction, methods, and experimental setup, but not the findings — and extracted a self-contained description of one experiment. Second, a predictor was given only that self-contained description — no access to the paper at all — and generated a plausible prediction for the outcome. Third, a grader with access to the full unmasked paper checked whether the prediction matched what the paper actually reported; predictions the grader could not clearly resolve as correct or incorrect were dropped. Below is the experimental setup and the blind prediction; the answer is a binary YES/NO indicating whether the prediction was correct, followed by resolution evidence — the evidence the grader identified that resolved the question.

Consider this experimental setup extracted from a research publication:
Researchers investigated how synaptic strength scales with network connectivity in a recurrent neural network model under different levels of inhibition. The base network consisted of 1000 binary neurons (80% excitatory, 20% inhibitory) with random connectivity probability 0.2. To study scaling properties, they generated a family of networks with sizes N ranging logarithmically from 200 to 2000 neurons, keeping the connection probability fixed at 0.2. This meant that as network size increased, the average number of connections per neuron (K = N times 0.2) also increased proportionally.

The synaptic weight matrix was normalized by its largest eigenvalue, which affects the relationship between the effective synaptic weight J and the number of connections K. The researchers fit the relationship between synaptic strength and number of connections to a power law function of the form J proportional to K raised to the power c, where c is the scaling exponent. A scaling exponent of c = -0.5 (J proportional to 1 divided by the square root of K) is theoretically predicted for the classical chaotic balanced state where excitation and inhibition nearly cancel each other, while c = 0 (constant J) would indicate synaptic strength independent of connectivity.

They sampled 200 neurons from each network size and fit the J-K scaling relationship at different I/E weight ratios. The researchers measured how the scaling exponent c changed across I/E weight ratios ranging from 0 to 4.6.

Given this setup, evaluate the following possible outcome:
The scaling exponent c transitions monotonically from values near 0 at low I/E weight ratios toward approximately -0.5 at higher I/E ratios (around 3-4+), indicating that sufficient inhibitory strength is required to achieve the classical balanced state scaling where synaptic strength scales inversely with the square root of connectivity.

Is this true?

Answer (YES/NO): NO